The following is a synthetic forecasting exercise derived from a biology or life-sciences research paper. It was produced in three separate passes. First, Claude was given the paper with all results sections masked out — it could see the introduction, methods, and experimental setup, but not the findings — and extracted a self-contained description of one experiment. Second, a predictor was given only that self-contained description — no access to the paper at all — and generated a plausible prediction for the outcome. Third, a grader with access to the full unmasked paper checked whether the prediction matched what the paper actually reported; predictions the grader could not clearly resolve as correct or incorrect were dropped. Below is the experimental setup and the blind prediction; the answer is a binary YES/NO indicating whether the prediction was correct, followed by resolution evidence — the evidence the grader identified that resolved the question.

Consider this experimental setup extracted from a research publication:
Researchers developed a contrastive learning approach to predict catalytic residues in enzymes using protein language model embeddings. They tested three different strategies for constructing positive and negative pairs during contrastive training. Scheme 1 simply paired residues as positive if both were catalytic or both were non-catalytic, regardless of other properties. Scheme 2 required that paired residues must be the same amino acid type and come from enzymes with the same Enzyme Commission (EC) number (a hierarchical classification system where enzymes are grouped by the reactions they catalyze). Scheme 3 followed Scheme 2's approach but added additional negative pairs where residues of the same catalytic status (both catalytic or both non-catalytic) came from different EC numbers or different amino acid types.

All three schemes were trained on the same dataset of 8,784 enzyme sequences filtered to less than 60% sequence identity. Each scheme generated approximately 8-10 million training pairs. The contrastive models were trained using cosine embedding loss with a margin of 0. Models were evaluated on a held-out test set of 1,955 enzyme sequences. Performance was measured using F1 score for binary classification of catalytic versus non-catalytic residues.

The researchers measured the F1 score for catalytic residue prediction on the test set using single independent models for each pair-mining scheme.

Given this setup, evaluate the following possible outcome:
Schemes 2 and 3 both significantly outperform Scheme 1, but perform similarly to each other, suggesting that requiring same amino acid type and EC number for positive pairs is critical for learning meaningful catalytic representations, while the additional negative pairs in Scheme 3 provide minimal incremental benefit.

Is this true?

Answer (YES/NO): YES